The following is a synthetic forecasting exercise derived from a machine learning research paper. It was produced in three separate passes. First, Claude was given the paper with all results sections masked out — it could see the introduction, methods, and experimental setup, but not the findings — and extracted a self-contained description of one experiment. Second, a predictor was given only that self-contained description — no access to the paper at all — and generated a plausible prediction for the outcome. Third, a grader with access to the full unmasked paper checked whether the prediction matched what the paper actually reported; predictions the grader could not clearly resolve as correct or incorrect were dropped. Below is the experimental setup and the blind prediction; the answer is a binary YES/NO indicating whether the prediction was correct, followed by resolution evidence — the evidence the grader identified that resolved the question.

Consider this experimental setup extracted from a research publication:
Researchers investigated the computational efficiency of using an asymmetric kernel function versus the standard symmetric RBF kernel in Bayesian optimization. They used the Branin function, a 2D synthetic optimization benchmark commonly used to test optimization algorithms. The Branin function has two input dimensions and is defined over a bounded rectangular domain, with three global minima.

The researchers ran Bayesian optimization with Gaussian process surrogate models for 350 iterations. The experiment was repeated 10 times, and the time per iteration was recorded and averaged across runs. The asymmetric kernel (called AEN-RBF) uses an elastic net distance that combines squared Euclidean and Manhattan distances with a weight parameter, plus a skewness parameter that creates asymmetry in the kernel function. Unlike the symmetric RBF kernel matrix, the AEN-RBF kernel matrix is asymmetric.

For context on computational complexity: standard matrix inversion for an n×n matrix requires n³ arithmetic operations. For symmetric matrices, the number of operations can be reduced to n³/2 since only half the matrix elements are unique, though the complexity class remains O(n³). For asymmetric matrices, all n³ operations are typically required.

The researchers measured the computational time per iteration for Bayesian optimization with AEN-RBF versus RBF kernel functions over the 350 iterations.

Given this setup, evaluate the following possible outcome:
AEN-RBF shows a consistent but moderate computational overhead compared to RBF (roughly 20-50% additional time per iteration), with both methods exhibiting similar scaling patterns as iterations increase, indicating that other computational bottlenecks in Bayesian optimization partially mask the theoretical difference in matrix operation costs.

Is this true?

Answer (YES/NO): NO